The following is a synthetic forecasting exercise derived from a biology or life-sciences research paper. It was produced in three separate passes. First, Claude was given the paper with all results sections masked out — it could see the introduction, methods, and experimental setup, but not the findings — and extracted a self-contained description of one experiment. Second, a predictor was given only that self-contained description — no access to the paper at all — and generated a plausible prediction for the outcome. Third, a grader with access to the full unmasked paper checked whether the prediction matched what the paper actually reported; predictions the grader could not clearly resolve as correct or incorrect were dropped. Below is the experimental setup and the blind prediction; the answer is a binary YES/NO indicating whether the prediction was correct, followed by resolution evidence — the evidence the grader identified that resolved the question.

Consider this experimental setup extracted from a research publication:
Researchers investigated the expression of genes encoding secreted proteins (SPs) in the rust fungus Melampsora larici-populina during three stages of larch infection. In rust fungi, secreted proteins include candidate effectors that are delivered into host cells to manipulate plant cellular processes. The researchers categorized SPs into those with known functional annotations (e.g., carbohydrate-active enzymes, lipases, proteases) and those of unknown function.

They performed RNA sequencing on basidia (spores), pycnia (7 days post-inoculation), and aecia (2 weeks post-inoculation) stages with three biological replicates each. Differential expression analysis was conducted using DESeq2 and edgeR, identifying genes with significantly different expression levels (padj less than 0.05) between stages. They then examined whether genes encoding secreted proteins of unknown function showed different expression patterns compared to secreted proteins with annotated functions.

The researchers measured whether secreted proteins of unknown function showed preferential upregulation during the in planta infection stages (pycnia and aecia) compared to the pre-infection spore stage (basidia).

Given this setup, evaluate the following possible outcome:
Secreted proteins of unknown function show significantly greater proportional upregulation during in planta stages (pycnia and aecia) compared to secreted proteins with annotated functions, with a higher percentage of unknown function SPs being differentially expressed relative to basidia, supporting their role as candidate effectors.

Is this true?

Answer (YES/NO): YES